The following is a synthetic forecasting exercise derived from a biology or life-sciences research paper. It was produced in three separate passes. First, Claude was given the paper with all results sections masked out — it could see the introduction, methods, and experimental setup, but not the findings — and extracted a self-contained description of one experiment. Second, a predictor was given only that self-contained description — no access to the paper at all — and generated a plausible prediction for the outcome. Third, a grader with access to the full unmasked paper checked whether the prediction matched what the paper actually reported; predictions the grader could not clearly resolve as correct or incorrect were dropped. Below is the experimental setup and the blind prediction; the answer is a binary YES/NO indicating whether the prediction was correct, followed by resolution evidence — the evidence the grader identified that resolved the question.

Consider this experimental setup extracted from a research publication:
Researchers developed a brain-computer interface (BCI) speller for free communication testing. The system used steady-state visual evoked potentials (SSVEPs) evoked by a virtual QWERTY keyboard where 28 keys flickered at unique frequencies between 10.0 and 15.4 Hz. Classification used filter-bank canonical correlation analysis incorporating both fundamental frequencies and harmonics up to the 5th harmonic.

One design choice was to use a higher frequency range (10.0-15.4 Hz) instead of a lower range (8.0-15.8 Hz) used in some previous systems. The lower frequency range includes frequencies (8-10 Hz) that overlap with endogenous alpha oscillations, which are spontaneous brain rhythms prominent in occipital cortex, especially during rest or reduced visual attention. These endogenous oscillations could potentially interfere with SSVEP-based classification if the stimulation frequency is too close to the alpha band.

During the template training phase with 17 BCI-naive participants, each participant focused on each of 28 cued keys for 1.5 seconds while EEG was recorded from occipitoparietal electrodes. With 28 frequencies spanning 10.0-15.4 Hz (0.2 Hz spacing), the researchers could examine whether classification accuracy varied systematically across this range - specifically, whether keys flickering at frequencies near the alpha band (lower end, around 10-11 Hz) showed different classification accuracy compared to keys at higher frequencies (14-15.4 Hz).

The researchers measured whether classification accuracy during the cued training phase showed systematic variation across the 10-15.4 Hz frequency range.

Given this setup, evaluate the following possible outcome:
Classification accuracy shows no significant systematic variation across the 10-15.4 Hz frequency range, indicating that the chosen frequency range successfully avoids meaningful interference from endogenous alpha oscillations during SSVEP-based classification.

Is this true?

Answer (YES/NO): NO